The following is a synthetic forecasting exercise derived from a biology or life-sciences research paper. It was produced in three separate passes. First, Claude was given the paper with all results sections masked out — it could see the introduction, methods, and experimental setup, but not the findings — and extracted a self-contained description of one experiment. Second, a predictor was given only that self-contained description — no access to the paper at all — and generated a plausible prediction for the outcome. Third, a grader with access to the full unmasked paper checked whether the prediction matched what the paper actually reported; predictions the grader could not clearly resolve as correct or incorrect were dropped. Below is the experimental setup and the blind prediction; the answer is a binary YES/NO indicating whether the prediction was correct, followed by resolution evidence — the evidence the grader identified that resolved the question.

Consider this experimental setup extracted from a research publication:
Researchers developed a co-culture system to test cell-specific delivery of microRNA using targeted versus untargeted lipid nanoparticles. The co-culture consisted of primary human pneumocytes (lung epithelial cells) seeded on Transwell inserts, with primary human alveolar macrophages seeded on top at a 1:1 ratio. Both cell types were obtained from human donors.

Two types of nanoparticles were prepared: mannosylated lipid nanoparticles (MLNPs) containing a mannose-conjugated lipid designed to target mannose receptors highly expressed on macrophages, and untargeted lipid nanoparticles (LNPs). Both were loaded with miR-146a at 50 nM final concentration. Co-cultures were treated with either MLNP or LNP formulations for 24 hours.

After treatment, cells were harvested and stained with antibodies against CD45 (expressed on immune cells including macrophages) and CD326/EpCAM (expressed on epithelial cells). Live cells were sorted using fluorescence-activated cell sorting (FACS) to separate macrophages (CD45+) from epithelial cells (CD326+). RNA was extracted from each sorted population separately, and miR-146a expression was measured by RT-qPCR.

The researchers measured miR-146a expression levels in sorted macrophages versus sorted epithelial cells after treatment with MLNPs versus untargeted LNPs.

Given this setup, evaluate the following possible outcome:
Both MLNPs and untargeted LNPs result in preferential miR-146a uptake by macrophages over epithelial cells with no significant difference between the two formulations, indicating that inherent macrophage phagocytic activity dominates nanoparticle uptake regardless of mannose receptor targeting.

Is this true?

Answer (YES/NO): NO